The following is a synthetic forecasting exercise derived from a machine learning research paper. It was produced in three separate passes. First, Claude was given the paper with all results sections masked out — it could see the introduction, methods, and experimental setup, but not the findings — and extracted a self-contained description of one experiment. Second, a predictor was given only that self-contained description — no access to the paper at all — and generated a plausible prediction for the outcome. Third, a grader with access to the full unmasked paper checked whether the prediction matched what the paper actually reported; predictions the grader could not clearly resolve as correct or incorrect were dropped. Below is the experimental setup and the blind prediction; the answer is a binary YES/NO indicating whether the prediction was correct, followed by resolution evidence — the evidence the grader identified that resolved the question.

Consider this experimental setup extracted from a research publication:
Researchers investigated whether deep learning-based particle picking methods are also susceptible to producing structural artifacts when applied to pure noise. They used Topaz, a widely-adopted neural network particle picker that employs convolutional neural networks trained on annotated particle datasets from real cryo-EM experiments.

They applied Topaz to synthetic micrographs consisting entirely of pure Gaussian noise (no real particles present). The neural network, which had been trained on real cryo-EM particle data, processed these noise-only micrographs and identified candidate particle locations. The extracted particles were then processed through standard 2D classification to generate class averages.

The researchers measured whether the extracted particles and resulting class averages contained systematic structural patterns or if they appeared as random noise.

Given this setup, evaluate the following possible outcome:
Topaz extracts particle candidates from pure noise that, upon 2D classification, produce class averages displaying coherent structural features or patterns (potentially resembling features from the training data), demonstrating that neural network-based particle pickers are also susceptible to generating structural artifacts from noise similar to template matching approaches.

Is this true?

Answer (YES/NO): YES